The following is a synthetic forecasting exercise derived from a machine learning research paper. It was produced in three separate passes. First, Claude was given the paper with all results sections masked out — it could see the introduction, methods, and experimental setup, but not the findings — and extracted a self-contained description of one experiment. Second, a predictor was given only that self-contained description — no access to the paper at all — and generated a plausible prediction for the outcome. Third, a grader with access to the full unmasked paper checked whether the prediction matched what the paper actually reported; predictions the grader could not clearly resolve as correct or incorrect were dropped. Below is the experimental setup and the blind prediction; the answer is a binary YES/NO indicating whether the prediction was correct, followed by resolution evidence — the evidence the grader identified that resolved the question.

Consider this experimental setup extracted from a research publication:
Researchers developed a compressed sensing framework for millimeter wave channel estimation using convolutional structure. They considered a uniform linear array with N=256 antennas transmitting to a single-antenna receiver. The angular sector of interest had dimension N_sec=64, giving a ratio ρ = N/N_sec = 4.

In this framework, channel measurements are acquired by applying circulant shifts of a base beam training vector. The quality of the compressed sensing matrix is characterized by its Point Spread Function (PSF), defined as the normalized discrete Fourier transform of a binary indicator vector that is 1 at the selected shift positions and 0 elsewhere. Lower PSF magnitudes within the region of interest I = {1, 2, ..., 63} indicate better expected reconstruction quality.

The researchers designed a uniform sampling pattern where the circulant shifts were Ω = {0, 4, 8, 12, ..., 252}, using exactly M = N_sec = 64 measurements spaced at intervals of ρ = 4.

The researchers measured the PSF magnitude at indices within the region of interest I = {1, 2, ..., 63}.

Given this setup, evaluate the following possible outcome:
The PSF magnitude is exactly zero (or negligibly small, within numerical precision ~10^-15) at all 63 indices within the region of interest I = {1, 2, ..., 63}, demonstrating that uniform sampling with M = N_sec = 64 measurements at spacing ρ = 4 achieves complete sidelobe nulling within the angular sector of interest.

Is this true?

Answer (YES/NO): YES